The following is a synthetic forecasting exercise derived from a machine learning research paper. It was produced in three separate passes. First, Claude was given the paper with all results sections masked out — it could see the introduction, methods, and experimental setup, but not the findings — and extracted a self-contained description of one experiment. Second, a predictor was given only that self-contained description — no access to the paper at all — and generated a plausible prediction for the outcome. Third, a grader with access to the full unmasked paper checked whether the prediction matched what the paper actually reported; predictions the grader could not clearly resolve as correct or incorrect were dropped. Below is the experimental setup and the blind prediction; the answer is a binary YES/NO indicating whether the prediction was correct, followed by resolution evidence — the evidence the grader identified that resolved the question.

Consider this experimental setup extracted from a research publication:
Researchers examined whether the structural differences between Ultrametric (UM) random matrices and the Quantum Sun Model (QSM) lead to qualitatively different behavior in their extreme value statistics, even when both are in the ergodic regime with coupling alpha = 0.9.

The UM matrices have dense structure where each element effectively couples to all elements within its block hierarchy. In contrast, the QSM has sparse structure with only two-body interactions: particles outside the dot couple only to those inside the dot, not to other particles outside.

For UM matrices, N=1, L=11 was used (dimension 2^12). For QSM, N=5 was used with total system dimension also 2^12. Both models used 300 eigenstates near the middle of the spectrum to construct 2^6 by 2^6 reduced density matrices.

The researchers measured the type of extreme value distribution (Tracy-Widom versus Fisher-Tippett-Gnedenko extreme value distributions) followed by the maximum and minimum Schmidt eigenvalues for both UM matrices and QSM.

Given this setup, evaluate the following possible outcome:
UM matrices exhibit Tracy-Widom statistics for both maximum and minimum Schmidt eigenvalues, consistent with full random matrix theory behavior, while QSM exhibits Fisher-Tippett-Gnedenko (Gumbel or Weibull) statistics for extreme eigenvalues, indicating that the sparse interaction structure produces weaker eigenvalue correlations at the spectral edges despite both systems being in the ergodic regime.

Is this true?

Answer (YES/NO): NO